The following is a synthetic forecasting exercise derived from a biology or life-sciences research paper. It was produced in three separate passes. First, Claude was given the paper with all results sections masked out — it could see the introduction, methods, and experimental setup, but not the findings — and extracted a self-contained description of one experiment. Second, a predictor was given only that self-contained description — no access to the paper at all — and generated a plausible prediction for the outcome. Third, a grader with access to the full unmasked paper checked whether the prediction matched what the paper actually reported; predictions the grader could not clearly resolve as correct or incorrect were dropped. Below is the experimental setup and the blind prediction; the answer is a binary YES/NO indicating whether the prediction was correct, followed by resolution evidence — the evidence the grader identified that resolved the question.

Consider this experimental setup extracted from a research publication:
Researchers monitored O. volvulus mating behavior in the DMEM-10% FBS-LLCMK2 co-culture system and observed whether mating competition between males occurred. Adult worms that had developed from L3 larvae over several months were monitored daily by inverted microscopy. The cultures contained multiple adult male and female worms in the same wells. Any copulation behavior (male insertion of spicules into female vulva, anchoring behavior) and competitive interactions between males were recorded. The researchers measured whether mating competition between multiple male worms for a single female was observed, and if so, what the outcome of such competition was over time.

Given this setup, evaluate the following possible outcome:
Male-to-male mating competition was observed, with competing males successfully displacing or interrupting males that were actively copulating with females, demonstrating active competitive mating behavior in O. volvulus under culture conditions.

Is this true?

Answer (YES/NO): NO